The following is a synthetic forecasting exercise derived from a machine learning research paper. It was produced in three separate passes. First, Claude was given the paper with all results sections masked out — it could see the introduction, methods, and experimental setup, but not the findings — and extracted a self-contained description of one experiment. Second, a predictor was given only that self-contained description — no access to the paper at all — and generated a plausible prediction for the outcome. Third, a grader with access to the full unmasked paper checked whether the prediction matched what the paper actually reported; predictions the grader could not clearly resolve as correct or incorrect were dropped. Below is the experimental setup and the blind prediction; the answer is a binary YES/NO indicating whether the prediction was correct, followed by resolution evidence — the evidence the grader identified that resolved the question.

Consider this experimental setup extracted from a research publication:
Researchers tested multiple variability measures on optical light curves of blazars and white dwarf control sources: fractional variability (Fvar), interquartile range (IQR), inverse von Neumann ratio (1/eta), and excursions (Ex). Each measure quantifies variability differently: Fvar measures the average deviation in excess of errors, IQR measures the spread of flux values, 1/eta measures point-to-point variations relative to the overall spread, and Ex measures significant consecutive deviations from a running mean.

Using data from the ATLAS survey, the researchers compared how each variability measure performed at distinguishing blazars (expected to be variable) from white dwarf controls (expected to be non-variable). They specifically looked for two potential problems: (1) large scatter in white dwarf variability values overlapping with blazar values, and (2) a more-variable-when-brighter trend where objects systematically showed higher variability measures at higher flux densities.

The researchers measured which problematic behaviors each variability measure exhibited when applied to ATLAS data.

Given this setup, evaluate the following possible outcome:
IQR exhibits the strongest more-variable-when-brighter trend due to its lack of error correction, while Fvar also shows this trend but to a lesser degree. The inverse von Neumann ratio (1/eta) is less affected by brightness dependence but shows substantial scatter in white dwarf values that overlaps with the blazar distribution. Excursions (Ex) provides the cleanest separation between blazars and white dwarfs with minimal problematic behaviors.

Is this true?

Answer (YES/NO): NO